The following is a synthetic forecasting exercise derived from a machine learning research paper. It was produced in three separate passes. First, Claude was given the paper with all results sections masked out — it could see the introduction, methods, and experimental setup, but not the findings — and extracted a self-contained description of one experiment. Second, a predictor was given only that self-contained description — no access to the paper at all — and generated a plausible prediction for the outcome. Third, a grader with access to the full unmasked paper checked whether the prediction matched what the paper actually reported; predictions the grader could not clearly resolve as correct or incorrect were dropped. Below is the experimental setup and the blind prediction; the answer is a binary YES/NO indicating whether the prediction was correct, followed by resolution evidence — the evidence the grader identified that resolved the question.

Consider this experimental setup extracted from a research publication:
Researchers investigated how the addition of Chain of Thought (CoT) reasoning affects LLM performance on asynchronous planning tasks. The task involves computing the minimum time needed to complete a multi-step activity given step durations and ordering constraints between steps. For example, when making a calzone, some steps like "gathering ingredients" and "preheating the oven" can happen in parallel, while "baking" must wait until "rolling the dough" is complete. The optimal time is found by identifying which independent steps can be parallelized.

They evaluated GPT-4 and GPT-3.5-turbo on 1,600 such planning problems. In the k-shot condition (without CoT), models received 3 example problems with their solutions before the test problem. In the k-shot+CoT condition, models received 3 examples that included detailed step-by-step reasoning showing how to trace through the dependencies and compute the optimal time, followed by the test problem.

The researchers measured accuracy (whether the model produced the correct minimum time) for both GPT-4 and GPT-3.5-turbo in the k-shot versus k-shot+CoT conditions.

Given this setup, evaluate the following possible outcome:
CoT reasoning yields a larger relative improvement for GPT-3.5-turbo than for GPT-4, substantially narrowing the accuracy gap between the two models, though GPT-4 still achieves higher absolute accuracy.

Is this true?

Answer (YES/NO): NO